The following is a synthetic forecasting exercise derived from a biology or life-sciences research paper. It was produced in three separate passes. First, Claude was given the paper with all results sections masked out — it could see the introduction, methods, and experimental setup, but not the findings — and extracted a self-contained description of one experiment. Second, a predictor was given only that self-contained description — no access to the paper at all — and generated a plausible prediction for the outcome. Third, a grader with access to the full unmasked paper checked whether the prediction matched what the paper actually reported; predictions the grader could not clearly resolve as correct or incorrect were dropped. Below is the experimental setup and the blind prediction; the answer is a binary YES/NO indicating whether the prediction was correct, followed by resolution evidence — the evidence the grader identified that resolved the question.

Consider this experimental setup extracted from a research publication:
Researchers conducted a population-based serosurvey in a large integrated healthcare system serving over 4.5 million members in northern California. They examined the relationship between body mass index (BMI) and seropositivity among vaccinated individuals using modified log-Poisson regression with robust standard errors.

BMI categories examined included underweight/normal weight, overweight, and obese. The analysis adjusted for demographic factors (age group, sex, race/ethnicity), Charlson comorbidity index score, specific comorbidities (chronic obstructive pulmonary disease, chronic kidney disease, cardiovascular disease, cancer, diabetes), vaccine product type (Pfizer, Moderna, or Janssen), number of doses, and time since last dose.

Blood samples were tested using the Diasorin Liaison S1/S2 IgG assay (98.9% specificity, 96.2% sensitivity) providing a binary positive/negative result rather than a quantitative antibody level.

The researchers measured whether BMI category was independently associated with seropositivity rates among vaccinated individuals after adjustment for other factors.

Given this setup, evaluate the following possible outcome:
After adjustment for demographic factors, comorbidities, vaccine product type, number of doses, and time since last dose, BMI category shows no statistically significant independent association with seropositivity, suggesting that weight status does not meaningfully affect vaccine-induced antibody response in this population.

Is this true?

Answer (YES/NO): YES